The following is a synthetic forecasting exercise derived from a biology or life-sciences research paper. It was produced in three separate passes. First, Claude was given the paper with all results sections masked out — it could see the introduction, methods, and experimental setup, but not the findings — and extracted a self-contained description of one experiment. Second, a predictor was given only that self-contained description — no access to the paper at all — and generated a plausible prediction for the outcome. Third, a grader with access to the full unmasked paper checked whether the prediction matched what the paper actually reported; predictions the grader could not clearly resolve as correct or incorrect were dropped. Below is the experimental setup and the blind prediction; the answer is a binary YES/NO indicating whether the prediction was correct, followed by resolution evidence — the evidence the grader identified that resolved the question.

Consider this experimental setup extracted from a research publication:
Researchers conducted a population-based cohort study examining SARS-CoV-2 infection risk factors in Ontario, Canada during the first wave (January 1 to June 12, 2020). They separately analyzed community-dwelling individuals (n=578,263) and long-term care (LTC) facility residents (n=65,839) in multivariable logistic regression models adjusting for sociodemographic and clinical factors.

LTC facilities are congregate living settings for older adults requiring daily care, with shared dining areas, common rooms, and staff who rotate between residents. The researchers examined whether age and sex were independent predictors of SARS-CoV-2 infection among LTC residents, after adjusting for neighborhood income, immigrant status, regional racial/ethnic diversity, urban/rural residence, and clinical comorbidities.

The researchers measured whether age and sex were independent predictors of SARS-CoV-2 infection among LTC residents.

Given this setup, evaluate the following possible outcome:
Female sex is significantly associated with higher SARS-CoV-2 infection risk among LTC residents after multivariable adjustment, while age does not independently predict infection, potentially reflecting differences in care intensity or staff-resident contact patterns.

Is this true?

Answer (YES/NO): NO